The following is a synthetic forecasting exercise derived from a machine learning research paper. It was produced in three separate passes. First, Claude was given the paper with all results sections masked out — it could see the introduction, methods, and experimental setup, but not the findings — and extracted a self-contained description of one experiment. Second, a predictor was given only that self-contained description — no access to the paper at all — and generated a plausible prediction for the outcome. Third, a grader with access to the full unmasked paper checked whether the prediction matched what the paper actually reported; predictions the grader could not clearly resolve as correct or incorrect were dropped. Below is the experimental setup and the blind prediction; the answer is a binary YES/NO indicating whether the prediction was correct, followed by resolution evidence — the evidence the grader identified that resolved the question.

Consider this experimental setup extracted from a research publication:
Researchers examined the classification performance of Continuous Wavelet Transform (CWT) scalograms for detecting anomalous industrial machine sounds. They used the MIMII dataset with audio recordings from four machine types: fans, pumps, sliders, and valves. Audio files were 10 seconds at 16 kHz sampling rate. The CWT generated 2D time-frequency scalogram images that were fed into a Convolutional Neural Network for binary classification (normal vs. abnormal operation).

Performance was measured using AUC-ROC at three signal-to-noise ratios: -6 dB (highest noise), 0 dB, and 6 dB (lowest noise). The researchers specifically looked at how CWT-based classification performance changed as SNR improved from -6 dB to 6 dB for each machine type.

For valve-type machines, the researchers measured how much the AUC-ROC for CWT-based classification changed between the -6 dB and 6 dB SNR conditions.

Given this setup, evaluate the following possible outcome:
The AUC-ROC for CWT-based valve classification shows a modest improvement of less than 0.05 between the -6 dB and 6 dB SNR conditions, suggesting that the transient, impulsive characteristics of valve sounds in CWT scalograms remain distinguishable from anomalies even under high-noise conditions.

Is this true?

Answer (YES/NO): NO